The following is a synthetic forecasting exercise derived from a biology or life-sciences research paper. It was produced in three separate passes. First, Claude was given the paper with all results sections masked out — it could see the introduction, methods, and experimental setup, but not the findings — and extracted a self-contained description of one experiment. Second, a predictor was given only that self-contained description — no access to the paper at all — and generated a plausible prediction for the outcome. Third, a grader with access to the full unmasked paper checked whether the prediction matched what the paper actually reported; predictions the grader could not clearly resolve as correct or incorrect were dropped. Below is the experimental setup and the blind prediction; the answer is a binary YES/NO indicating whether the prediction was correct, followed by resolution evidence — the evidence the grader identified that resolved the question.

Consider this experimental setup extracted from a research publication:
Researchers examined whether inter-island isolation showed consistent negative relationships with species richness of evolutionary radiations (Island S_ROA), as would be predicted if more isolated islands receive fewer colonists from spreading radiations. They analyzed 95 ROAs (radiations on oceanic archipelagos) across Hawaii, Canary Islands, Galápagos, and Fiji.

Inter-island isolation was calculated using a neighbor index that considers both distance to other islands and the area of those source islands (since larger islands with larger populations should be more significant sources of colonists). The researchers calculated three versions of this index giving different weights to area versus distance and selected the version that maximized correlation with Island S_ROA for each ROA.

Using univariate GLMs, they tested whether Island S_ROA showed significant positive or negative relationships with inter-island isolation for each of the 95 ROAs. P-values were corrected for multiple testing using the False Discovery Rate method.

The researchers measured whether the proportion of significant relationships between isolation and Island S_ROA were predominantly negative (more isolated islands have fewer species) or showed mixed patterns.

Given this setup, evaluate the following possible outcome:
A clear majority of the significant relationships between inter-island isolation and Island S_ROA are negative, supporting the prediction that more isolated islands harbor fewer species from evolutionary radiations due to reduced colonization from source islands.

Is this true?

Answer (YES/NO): YES